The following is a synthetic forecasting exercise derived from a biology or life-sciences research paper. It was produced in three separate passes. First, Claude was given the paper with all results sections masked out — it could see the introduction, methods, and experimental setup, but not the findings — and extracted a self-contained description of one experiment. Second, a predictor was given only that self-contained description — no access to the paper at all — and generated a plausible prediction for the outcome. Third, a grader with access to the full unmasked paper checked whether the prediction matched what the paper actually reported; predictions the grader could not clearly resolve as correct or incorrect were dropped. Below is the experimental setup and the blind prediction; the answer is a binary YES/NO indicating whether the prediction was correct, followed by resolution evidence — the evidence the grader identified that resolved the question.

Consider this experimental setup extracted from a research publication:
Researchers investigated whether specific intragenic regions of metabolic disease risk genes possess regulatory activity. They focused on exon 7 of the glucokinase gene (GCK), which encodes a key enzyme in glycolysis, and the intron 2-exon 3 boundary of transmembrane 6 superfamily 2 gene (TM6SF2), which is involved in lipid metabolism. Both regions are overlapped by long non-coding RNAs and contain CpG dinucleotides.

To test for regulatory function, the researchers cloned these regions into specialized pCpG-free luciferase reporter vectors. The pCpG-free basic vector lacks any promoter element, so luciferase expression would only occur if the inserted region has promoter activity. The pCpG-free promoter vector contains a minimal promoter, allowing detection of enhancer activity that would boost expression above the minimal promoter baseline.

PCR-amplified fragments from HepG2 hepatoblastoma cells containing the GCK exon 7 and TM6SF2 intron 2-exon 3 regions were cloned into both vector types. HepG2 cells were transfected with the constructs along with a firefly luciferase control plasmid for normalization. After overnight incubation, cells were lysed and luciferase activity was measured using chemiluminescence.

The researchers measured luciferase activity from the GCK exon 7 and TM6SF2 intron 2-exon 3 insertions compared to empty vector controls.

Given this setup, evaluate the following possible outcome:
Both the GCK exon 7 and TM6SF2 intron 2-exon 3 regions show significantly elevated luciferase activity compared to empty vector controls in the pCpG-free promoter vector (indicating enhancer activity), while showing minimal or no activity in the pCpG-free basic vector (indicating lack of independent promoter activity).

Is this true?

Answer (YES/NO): NO